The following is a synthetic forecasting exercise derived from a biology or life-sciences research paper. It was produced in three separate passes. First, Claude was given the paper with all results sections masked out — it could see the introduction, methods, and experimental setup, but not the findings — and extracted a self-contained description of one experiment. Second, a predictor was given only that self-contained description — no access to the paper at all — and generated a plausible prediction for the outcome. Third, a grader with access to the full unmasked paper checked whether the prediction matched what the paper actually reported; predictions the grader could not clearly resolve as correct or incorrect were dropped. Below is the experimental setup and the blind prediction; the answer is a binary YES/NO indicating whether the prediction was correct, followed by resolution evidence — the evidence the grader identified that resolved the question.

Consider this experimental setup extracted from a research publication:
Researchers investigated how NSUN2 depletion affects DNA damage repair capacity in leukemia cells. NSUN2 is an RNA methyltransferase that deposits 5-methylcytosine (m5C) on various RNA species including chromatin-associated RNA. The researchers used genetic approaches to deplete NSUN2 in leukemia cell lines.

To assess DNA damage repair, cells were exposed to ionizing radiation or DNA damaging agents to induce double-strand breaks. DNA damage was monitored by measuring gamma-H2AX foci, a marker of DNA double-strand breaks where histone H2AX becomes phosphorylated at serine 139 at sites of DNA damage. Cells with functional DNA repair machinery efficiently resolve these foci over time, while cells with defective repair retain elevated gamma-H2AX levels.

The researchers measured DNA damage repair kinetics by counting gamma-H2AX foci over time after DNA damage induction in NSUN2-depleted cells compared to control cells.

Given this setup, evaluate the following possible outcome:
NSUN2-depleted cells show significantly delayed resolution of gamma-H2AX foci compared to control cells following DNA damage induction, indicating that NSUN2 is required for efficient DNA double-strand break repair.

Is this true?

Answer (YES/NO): NO